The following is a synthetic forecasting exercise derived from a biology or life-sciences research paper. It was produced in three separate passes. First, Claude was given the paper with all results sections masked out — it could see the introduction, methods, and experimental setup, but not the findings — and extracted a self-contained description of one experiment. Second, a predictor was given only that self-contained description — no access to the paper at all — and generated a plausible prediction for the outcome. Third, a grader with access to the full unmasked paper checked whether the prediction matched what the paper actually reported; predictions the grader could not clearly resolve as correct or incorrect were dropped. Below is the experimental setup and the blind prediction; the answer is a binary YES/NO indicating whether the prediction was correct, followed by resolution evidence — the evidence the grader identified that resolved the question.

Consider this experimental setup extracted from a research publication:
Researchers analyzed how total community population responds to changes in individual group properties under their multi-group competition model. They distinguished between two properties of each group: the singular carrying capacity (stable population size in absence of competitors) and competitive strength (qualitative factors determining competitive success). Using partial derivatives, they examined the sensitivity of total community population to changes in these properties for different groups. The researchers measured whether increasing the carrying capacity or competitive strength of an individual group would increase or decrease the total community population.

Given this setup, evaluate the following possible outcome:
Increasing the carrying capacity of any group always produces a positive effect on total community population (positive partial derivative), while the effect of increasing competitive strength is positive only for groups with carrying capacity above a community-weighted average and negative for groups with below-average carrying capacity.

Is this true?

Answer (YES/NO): NO